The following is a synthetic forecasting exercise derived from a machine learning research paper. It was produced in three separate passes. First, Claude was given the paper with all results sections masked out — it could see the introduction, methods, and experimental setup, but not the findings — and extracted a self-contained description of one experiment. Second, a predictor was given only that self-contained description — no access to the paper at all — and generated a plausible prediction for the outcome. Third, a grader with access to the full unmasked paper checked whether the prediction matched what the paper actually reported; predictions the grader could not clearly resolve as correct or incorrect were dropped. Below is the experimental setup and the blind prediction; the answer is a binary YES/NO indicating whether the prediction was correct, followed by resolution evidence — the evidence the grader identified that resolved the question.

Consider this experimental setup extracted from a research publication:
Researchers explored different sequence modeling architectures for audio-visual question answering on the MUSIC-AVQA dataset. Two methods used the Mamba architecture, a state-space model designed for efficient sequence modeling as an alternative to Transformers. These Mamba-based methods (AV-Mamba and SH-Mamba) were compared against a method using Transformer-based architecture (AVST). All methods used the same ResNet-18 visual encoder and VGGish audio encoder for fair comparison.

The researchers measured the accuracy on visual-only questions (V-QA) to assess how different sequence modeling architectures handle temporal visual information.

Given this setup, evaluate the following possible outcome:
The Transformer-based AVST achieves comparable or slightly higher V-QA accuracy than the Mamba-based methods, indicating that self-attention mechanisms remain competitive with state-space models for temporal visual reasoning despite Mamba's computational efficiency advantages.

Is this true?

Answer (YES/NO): NO